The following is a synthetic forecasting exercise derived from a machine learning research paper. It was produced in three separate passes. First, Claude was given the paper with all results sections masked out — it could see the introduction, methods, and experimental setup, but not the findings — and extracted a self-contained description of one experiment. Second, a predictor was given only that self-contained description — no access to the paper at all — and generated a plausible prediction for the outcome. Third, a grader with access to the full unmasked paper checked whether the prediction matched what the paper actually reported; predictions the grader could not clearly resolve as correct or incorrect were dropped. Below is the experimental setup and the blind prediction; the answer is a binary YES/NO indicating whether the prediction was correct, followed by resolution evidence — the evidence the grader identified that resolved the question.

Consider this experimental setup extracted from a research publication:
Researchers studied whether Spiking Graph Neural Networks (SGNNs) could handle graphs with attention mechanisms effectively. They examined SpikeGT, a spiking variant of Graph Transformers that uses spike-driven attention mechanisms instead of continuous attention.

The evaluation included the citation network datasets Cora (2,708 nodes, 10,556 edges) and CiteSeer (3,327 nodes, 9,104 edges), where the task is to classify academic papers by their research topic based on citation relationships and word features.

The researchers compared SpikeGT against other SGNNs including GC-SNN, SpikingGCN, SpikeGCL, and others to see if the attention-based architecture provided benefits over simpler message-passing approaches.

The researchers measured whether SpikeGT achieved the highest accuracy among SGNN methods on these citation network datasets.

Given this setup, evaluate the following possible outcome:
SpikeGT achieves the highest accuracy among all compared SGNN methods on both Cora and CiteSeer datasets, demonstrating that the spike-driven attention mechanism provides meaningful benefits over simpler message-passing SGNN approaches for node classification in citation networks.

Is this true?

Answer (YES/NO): YES